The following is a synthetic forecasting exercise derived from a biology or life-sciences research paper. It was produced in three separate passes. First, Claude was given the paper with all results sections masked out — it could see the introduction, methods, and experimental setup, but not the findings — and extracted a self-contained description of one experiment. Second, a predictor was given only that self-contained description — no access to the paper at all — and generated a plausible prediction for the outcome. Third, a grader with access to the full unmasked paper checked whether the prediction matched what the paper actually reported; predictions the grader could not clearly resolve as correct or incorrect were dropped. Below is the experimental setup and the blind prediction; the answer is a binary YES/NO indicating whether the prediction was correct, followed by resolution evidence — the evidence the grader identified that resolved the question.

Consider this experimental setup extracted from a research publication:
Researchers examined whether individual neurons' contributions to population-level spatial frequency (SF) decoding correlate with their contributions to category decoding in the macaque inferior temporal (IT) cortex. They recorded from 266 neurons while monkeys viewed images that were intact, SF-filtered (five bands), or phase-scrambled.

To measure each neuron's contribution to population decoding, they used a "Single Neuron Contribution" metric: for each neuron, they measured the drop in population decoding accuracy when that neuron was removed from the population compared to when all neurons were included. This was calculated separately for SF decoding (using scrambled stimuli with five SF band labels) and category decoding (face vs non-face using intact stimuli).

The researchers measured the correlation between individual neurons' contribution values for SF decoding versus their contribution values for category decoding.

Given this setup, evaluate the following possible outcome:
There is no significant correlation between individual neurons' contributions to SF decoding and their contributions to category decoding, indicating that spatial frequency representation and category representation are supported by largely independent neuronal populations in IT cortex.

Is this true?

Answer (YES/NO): YES